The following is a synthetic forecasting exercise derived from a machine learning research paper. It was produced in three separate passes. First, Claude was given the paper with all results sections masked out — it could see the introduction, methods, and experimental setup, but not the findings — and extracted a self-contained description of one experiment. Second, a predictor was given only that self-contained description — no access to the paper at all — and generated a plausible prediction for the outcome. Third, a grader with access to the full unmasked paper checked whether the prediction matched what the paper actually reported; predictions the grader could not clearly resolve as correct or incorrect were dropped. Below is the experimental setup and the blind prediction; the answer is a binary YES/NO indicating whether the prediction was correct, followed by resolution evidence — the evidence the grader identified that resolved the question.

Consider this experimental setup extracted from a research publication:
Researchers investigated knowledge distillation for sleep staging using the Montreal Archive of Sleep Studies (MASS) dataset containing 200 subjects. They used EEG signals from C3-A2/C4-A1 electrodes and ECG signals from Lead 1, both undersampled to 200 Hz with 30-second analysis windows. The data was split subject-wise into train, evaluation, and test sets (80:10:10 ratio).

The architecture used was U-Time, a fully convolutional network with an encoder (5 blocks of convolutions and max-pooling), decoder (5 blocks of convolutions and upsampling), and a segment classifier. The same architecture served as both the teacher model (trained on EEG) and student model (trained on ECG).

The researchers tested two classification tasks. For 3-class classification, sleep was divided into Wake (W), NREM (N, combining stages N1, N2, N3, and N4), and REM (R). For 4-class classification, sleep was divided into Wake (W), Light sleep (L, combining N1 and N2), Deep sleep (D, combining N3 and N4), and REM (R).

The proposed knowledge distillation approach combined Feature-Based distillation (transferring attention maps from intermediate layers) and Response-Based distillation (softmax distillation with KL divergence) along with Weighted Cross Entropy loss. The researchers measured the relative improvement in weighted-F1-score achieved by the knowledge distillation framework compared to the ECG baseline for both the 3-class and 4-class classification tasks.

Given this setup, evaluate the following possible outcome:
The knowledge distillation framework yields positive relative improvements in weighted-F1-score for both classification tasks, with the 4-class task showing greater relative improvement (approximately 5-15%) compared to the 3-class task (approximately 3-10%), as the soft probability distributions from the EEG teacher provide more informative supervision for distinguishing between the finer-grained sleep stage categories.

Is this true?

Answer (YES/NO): NO